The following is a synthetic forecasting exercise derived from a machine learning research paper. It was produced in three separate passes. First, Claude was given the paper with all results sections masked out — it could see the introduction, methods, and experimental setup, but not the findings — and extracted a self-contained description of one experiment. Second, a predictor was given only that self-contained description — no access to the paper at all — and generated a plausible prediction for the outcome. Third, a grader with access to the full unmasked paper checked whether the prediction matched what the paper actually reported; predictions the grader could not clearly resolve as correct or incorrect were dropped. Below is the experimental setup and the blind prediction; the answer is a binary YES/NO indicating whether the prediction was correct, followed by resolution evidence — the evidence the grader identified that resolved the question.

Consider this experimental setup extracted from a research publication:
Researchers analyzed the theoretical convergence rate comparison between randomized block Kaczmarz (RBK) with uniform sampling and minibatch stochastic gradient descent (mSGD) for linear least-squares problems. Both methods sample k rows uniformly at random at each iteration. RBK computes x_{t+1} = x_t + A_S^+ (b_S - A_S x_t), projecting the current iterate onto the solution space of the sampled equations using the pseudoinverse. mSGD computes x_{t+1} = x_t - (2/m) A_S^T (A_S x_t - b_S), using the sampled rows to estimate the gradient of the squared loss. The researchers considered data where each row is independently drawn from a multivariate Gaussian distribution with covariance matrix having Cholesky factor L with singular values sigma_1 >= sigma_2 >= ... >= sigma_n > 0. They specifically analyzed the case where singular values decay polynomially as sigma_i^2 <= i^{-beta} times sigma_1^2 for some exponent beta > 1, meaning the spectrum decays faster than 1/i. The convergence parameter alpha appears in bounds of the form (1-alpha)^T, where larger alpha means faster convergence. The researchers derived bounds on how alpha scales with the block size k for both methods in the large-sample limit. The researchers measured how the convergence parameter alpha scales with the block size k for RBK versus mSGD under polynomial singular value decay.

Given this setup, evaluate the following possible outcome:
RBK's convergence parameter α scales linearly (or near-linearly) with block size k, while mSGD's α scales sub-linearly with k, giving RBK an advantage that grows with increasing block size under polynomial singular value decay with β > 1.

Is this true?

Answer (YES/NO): NO